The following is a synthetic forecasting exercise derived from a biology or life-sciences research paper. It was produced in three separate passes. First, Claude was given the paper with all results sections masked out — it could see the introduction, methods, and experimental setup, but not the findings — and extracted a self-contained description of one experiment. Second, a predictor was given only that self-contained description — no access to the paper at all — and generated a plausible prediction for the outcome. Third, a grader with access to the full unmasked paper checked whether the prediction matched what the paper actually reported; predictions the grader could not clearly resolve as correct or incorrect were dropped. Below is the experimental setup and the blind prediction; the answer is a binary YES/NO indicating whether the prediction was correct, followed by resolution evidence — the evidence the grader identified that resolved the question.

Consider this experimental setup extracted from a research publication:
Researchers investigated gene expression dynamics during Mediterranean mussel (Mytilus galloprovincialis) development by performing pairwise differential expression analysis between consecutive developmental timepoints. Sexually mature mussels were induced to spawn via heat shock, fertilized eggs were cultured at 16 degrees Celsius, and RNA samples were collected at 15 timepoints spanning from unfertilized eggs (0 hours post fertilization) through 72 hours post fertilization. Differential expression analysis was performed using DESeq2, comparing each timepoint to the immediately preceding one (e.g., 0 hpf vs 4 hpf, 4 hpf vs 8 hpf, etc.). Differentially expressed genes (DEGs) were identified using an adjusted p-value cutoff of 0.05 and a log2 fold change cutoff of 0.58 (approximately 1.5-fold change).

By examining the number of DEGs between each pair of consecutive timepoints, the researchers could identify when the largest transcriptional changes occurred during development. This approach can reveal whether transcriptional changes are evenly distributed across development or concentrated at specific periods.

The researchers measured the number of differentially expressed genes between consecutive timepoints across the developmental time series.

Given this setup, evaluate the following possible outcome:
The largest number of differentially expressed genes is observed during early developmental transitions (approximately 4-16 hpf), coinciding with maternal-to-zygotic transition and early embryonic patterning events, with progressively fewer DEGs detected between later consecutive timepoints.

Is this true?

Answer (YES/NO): YES